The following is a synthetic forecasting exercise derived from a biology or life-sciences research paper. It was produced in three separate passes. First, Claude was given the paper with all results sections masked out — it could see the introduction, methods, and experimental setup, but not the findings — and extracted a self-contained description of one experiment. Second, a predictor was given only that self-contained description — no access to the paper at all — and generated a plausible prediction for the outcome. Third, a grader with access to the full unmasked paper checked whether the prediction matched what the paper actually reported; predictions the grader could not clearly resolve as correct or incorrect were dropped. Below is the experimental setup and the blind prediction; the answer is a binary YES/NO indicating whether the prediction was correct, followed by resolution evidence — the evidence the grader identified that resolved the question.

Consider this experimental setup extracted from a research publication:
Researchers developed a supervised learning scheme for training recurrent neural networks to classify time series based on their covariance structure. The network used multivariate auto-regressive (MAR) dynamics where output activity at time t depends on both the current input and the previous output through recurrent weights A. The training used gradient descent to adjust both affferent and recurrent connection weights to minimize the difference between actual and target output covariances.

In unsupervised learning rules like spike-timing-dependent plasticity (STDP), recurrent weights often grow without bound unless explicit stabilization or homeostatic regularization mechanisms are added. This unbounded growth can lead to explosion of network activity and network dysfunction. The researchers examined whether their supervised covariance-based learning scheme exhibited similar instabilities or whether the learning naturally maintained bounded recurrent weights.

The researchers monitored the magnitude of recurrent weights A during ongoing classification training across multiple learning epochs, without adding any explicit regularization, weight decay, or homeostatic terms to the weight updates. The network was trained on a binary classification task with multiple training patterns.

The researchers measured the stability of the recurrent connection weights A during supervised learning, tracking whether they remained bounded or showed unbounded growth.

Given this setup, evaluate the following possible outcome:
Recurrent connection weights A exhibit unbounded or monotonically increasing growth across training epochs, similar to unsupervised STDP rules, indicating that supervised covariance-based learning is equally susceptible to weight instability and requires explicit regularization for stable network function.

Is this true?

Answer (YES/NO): NO